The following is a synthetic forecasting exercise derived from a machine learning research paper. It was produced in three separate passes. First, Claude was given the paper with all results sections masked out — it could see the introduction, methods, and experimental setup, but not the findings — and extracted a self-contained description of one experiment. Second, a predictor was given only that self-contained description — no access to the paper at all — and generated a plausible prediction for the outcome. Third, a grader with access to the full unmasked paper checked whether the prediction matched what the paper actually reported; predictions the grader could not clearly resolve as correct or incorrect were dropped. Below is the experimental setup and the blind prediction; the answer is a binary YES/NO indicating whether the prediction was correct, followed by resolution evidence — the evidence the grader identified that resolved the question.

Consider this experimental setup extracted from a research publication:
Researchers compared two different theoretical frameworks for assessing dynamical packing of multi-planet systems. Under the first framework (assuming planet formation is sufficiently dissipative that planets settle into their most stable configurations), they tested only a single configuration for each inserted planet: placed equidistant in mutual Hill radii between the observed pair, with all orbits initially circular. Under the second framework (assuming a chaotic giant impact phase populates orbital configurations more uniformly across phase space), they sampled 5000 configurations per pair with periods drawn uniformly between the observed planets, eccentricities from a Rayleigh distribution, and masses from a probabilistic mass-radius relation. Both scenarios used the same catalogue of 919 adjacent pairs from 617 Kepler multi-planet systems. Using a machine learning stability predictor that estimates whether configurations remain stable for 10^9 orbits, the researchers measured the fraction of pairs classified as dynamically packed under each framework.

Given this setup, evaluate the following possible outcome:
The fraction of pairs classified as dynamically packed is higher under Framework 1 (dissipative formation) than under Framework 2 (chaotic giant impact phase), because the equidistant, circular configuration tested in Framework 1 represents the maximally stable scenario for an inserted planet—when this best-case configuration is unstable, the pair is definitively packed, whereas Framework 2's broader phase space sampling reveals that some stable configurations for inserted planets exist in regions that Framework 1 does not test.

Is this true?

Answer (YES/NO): NO